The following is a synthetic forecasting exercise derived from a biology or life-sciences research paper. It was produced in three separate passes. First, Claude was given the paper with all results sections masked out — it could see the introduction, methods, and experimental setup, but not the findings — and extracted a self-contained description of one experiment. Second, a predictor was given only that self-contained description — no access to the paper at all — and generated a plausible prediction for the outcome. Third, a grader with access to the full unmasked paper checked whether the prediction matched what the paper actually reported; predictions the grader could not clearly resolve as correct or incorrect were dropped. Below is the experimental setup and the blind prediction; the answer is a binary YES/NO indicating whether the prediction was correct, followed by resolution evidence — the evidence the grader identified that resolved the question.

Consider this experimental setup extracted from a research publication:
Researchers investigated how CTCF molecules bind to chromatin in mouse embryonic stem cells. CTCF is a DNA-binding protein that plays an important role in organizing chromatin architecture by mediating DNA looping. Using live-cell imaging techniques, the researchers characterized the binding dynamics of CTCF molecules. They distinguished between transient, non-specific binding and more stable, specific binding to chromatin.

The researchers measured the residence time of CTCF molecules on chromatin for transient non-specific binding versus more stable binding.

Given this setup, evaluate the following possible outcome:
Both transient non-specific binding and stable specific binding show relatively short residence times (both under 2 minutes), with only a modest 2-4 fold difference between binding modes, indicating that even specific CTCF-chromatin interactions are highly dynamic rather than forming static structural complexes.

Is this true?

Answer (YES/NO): NO